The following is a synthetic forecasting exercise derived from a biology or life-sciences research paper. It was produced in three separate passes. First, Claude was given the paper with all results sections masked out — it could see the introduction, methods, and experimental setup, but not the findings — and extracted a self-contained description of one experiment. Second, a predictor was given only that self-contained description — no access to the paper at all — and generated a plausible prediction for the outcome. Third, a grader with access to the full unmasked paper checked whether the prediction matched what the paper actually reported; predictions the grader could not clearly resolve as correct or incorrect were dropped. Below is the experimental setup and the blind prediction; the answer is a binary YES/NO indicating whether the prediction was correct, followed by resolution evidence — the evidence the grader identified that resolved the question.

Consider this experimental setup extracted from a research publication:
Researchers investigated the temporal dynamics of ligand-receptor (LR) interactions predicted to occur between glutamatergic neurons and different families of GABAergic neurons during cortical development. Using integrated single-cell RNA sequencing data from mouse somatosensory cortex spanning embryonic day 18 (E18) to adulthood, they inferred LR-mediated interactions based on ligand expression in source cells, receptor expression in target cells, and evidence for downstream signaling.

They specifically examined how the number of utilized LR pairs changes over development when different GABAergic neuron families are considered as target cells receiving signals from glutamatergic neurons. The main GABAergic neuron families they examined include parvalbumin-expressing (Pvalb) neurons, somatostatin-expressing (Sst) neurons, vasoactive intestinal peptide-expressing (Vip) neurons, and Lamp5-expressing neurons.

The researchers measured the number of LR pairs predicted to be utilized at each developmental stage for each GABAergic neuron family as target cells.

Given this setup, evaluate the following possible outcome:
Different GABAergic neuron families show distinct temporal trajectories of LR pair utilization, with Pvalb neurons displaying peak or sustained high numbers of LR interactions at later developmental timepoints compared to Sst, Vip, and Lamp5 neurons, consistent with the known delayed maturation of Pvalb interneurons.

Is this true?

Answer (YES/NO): NO